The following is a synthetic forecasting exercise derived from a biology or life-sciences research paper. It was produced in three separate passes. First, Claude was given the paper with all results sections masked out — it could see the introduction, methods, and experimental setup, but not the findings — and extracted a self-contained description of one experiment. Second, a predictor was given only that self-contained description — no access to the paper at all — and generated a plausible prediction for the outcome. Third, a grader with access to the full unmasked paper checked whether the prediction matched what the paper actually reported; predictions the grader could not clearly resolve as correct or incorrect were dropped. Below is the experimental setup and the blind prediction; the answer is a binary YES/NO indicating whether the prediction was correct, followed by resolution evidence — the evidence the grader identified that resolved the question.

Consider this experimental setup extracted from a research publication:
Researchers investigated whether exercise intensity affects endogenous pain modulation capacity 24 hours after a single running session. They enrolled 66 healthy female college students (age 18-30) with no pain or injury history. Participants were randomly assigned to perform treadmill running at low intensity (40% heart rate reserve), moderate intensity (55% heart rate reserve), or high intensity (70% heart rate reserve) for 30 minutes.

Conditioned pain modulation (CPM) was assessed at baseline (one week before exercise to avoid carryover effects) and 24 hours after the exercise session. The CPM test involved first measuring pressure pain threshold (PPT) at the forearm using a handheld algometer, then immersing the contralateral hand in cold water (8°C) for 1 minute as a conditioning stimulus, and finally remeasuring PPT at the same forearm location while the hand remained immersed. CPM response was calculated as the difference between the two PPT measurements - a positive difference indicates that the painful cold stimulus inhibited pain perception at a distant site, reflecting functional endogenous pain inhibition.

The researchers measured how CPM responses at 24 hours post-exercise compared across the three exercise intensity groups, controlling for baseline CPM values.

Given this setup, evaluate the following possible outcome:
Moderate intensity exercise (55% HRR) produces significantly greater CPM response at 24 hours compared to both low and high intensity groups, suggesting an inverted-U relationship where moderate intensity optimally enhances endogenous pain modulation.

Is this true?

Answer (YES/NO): NO